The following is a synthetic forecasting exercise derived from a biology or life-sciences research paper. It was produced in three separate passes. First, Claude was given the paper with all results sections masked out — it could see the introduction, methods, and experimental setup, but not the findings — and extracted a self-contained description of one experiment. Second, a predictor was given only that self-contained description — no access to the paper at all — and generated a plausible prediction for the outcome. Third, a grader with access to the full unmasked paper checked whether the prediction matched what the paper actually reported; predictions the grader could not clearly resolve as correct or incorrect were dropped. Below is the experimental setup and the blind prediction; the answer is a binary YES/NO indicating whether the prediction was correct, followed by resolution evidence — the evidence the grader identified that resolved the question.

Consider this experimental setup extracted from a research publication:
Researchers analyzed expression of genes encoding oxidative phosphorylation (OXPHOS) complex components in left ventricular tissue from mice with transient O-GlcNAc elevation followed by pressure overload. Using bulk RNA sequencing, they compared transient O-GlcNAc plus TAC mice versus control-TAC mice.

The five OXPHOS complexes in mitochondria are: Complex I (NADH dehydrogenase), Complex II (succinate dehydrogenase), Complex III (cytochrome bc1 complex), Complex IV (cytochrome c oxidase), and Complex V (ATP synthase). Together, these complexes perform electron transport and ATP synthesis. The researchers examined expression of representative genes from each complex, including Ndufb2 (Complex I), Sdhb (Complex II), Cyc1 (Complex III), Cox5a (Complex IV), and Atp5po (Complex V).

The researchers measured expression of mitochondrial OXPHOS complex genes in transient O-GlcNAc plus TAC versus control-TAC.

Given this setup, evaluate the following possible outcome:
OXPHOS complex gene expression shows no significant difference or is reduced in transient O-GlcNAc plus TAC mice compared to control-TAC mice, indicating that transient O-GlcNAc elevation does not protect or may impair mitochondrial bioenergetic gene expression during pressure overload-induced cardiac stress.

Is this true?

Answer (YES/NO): YES